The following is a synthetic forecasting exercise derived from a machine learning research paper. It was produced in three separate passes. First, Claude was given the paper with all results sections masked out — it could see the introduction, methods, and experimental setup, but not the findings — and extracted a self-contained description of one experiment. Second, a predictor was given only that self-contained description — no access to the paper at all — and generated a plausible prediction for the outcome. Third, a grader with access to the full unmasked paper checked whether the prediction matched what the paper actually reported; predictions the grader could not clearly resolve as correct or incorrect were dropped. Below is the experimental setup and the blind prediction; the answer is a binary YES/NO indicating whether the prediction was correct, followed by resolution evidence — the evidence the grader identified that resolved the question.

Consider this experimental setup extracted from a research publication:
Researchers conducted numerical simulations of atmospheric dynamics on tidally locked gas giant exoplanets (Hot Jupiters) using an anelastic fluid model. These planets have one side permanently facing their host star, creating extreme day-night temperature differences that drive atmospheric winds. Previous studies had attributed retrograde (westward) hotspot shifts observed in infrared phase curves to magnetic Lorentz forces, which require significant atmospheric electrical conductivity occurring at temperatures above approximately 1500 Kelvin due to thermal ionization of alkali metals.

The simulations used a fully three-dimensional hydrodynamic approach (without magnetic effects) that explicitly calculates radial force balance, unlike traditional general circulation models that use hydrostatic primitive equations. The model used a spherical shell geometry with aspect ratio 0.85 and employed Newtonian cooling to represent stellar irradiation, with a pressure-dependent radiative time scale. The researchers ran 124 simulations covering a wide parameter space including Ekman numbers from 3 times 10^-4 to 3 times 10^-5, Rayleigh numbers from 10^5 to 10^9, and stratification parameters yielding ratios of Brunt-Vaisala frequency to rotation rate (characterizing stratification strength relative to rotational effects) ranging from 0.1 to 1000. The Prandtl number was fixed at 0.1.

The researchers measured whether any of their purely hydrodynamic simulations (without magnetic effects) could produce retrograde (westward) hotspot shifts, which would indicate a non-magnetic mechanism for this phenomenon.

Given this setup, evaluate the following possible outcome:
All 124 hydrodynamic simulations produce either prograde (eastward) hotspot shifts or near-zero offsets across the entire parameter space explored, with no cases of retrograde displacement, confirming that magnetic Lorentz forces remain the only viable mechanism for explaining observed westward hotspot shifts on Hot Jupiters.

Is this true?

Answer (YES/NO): NO